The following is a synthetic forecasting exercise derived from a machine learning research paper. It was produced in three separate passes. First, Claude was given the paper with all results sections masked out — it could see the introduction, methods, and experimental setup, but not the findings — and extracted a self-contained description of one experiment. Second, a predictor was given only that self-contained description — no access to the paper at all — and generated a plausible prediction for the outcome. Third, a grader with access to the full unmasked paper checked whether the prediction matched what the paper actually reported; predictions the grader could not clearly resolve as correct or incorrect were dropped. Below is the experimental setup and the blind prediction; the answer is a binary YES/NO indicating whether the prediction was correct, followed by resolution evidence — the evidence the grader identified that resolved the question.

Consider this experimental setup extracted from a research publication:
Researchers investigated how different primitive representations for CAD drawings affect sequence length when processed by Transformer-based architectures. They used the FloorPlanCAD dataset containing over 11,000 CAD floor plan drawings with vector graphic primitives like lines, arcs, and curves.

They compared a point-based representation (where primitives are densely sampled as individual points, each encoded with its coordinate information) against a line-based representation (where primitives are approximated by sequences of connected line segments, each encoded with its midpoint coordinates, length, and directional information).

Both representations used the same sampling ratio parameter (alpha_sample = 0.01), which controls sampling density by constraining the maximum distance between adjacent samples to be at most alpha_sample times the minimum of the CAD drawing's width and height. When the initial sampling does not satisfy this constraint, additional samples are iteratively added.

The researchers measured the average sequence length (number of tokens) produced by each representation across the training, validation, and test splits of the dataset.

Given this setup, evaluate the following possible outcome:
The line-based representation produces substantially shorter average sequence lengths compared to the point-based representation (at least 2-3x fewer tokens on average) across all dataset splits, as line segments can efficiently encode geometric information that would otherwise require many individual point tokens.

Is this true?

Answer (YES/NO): NO